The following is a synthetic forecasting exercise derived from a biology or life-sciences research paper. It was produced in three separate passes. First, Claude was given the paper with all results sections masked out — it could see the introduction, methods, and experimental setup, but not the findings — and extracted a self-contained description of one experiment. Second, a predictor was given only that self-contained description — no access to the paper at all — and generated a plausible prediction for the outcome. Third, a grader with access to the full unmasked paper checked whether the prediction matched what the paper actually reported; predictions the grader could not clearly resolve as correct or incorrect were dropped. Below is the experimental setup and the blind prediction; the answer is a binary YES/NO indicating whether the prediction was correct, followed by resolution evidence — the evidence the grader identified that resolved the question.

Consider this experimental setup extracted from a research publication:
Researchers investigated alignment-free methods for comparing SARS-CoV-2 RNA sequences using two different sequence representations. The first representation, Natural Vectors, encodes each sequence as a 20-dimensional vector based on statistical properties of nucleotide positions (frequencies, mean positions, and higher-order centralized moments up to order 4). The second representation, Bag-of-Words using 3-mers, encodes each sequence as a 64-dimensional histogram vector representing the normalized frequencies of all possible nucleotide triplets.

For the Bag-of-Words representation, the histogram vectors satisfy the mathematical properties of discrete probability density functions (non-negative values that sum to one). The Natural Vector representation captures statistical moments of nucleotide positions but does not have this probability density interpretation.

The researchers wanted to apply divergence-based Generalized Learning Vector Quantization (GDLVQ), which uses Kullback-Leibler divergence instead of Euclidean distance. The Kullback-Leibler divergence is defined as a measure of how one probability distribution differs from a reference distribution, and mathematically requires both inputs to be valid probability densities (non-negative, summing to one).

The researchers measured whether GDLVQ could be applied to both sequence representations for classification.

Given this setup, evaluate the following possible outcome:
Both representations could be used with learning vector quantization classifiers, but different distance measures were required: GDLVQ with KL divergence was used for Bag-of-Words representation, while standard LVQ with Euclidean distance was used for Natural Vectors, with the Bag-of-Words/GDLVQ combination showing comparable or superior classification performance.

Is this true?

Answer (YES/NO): NO